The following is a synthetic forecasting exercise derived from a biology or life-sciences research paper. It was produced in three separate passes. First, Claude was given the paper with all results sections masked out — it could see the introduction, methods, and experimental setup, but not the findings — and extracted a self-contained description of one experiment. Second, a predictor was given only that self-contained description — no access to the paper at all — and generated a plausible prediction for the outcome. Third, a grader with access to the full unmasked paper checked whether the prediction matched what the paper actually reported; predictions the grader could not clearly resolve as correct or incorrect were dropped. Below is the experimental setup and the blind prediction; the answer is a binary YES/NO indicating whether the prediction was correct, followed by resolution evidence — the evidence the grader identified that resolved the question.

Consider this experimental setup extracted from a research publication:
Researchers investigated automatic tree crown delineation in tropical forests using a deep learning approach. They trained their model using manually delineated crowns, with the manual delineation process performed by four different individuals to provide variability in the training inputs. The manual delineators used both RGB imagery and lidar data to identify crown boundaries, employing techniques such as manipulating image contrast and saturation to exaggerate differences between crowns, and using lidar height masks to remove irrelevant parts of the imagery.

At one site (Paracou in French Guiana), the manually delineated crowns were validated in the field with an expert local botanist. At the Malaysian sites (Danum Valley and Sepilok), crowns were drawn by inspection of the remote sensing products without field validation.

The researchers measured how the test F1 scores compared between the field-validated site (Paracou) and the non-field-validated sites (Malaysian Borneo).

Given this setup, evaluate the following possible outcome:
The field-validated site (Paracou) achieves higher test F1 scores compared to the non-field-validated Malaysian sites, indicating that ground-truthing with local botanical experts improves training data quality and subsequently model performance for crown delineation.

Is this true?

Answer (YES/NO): NO